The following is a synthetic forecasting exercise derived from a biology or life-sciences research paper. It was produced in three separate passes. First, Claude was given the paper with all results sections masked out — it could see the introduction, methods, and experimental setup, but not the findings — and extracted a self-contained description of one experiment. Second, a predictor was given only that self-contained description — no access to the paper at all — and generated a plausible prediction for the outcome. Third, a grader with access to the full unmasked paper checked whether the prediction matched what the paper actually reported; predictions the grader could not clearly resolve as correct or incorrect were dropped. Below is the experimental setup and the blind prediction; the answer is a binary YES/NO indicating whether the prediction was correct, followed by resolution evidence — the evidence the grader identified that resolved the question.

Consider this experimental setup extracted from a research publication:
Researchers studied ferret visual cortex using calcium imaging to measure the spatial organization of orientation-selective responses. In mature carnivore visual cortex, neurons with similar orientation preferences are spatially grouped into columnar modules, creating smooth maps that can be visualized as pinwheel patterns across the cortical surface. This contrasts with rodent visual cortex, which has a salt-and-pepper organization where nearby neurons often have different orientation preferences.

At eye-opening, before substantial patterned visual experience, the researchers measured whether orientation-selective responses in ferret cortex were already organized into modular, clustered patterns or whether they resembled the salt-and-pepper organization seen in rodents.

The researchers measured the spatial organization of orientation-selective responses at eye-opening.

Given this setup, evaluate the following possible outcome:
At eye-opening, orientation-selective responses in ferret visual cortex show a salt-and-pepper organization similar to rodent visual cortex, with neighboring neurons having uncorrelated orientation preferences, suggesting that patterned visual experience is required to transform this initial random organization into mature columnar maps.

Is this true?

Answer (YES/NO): NO